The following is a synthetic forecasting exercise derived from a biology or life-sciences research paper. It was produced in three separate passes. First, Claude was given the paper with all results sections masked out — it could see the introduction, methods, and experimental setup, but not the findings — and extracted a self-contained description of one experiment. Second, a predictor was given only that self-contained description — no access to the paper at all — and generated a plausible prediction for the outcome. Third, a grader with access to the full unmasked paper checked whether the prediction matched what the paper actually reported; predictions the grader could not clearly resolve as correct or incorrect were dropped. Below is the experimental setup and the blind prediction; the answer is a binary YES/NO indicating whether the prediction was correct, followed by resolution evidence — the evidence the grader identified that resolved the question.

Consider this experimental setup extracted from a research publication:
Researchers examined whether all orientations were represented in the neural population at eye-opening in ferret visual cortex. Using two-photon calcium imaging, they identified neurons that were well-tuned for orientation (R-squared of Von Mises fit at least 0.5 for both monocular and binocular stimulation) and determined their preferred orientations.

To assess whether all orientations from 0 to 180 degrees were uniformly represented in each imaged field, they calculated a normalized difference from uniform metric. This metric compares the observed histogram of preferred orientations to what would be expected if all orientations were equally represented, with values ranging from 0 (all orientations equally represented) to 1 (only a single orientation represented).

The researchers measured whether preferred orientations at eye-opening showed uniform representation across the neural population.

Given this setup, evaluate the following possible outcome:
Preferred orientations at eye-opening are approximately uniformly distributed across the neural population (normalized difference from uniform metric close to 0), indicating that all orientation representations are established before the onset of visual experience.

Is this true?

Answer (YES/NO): NO